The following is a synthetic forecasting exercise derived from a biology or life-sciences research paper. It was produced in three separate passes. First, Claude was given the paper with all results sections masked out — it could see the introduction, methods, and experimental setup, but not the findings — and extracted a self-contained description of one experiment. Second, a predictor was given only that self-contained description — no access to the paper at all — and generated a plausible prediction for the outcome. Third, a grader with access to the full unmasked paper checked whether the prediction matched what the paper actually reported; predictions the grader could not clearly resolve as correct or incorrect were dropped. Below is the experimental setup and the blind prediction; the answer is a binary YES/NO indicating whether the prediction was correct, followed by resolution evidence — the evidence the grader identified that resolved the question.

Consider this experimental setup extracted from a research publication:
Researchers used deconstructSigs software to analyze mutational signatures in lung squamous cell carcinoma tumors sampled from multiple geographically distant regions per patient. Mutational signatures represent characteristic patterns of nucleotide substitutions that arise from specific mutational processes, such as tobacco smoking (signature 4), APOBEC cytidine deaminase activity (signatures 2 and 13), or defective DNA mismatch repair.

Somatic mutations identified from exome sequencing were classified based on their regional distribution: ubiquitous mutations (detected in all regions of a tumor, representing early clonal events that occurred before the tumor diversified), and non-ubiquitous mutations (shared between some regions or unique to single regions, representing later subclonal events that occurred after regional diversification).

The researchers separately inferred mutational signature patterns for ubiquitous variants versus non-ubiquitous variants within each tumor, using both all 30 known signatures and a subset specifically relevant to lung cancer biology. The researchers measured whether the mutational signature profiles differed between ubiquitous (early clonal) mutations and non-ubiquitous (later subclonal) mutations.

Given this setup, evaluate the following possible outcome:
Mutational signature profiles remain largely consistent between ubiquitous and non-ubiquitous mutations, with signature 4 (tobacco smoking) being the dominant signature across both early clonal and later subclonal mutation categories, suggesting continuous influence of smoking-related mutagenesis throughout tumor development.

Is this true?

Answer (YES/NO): NO